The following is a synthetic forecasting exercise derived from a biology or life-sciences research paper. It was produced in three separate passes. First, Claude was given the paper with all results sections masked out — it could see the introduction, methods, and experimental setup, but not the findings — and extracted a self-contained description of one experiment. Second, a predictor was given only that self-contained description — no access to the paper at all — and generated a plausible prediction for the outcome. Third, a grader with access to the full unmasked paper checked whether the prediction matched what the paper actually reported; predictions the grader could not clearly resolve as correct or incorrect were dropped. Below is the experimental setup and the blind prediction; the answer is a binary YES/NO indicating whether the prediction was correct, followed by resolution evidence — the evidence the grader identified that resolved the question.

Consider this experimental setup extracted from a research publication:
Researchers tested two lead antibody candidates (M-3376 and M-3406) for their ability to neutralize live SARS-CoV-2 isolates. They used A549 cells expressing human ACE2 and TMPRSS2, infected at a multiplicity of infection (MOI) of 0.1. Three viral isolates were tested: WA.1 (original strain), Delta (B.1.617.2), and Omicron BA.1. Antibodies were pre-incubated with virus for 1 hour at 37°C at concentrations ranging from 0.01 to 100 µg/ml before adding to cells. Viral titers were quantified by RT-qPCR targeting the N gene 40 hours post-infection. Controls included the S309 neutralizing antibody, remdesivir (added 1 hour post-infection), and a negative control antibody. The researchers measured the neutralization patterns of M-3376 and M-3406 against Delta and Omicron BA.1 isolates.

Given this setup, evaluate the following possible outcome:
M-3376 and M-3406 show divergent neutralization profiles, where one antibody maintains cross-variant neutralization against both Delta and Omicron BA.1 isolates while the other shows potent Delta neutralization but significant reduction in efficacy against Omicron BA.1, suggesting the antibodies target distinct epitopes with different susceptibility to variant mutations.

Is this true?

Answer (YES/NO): YES